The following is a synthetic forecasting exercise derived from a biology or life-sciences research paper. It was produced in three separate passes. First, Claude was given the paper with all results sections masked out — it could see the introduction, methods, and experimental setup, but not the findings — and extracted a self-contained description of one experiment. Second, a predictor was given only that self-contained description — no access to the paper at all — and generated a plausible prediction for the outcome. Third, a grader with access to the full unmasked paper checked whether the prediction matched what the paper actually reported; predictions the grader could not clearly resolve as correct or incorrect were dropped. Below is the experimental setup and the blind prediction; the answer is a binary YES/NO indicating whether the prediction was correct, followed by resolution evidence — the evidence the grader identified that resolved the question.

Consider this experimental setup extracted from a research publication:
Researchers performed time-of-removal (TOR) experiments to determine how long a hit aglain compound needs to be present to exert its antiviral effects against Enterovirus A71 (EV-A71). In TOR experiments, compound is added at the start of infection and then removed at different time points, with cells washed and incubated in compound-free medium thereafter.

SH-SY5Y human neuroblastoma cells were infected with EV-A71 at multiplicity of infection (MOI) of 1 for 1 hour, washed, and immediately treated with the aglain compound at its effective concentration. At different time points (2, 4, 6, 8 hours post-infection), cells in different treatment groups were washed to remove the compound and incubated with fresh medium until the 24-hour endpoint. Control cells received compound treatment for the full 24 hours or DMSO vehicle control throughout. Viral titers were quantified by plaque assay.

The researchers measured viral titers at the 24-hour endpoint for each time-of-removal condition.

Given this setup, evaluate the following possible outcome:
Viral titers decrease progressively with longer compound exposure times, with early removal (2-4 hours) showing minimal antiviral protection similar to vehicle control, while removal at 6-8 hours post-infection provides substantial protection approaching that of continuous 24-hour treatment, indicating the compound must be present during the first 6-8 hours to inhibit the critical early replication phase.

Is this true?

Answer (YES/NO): NO